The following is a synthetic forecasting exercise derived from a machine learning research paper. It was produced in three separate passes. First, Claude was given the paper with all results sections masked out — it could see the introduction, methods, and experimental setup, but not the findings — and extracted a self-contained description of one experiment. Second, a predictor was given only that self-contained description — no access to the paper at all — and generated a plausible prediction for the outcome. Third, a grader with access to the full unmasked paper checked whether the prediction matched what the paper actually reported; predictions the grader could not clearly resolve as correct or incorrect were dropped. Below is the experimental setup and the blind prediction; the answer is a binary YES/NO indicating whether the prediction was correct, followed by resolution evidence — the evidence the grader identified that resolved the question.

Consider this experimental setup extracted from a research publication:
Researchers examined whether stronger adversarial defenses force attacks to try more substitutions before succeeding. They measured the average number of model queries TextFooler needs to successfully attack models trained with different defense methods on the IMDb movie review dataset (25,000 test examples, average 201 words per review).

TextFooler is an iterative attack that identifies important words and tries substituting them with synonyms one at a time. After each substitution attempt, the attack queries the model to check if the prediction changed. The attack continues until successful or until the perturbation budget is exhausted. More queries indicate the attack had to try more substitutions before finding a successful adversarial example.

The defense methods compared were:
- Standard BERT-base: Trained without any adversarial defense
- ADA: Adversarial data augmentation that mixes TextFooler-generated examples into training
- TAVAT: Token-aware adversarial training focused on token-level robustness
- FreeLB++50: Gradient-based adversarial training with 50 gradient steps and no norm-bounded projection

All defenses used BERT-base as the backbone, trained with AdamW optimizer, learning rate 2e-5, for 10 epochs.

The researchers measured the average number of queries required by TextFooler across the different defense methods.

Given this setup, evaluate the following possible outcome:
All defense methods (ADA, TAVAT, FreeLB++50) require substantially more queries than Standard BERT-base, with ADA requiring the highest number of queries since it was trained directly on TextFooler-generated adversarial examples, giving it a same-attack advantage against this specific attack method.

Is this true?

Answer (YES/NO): NO